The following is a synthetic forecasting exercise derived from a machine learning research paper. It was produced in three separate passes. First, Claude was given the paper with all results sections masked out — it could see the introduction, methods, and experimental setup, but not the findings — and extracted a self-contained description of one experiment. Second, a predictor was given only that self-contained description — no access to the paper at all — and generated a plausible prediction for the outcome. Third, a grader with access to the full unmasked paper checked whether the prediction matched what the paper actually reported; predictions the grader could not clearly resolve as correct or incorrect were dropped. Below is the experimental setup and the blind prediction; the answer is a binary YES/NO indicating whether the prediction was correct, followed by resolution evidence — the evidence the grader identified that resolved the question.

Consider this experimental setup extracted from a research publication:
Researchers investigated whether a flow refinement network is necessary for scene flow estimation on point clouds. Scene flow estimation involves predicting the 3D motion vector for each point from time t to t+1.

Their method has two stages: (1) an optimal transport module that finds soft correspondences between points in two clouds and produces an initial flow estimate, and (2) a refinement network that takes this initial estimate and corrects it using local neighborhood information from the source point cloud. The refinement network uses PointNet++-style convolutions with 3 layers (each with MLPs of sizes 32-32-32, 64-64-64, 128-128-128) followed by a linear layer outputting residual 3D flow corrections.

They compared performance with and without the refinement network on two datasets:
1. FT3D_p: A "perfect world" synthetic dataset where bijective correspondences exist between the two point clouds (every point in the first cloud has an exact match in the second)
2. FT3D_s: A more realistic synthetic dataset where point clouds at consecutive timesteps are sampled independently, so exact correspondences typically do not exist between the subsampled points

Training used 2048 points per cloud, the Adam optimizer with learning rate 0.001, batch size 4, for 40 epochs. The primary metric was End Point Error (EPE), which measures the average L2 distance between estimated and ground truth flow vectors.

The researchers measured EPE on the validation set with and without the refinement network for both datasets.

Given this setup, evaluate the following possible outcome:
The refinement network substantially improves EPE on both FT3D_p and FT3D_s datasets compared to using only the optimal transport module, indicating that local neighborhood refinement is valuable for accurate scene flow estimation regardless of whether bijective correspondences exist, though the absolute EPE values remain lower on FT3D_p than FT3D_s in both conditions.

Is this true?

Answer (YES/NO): NO